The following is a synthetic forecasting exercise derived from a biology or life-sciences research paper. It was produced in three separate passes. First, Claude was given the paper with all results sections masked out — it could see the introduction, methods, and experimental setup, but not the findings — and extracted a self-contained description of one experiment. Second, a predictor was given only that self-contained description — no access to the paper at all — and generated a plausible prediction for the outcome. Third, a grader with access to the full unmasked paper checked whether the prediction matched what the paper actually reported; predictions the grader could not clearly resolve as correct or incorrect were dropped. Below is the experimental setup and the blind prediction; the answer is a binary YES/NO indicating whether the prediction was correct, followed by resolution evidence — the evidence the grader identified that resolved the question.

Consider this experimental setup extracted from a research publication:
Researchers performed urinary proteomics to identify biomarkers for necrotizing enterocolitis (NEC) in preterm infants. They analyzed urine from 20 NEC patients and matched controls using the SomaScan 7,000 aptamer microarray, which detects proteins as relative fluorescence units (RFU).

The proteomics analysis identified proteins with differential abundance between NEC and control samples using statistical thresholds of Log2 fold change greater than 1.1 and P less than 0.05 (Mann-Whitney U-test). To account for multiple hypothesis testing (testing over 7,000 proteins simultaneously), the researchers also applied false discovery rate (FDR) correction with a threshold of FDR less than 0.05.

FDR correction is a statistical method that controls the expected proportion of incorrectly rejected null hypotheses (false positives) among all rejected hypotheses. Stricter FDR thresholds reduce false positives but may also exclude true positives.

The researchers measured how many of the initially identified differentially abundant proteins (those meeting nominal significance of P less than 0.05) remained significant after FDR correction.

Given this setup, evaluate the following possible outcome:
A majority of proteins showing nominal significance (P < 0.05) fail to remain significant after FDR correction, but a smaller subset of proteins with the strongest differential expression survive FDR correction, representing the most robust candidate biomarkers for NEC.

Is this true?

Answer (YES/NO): YES